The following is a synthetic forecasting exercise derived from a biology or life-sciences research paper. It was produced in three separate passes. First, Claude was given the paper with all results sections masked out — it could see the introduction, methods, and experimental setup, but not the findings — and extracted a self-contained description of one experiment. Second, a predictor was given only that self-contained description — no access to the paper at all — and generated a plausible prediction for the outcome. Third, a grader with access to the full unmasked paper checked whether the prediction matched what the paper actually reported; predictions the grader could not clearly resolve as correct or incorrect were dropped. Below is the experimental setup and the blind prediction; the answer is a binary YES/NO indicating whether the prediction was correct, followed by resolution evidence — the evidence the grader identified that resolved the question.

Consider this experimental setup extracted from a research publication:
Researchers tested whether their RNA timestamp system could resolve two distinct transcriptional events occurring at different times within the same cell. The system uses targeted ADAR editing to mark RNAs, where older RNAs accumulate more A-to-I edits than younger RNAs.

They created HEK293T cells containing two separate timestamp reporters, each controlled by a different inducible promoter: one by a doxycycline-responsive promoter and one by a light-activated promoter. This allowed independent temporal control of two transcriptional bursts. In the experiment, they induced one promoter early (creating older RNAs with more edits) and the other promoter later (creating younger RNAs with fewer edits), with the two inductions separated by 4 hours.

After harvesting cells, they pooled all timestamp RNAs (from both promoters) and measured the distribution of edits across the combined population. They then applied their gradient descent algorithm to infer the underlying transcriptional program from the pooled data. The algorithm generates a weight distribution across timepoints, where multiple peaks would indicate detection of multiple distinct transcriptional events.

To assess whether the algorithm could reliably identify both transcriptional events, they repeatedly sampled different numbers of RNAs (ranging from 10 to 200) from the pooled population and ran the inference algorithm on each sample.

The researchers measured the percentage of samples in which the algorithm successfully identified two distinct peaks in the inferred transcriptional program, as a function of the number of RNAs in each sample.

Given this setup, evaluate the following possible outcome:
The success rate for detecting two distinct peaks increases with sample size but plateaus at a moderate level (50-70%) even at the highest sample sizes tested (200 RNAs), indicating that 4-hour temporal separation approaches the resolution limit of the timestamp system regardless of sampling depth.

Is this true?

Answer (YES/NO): NO